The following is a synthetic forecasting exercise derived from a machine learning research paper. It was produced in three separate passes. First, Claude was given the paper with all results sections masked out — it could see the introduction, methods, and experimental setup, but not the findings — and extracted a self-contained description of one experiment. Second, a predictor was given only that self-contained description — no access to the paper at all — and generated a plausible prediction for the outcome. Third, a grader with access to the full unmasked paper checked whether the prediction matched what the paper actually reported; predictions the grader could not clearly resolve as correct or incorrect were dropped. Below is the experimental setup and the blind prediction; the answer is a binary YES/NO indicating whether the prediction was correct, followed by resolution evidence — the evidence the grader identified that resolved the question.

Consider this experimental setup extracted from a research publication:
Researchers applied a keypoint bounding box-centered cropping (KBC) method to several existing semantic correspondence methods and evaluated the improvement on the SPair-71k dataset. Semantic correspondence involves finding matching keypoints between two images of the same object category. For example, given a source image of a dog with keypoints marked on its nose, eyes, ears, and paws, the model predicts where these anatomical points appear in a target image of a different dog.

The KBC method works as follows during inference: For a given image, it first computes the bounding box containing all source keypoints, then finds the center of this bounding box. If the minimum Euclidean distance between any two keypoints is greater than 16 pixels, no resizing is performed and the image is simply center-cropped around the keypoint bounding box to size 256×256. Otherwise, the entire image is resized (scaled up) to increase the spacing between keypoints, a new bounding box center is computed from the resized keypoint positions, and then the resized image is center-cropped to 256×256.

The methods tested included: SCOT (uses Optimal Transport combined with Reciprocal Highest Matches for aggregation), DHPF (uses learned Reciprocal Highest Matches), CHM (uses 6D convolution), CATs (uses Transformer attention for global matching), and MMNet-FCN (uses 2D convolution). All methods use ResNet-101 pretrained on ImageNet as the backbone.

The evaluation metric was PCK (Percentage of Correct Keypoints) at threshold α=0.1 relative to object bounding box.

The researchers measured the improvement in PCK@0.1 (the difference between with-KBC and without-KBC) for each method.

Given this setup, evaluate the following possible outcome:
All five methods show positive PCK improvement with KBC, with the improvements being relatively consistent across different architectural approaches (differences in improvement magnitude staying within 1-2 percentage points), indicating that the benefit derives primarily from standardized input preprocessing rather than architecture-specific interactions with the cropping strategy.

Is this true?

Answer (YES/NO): NO